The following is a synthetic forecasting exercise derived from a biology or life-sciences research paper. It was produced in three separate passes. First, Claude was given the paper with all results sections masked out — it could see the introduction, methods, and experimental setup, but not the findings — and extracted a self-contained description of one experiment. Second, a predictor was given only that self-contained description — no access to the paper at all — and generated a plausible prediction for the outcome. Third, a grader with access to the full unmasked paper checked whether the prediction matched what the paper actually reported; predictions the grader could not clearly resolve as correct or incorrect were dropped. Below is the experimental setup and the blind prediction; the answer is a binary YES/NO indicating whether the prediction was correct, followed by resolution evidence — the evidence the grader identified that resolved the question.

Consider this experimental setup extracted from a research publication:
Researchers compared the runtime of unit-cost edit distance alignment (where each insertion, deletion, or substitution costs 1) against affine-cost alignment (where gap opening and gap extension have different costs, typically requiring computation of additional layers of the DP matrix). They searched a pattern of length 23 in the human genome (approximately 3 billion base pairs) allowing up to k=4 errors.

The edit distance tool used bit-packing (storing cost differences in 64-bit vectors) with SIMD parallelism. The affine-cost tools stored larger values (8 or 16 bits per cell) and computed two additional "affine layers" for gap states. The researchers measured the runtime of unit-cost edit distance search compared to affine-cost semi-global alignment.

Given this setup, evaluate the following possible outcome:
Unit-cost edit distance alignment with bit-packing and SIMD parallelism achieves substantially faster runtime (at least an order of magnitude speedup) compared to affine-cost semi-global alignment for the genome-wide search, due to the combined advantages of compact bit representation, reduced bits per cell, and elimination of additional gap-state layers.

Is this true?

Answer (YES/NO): YES